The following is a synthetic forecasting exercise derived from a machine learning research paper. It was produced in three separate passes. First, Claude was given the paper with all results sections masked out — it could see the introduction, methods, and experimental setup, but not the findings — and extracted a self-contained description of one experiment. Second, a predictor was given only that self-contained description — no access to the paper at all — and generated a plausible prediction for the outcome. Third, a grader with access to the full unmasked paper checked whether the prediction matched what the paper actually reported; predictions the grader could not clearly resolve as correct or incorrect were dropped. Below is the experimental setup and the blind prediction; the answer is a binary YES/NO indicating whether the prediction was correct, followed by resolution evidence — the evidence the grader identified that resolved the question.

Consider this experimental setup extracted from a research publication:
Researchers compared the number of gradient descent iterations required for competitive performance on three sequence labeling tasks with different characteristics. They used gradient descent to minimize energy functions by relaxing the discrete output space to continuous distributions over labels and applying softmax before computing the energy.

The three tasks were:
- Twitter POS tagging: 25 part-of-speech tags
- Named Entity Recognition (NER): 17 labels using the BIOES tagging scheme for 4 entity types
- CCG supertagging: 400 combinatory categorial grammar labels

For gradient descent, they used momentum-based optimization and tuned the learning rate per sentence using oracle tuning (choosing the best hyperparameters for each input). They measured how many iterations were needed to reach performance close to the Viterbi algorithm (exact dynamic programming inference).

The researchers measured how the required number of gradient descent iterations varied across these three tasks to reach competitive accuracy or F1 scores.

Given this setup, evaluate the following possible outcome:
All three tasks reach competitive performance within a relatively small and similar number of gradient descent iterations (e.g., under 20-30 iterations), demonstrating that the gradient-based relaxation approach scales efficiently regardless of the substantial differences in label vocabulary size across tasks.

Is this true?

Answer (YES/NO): NO